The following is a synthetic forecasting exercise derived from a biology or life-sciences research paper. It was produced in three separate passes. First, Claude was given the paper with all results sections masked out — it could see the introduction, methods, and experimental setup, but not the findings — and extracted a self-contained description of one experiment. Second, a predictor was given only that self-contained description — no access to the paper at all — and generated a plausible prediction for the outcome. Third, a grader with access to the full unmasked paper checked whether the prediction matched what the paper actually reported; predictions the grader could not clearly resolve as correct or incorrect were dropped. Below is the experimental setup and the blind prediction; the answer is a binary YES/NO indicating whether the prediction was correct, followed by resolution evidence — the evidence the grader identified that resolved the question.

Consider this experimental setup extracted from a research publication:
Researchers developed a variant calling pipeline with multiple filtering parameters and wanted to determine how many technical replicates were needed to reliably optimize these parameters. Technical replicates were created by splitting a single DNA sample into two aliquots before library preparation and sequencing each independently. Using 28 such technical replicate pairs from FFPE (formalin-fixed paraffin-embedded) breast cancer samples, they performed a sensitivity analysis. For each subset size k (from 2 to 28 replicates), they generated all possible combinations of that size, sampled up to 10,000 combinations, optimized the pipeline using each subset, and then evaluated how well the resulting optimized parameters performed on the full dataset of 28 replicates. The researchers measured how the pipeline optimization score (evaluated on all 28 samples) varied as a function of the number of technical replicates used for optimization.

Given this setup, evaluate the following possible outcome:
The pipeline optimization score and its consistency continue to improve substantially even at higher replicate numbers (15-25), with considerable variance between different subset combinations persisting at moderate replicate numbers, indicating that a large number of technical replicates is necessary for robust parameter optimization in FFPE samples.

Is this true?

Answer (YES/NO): NO